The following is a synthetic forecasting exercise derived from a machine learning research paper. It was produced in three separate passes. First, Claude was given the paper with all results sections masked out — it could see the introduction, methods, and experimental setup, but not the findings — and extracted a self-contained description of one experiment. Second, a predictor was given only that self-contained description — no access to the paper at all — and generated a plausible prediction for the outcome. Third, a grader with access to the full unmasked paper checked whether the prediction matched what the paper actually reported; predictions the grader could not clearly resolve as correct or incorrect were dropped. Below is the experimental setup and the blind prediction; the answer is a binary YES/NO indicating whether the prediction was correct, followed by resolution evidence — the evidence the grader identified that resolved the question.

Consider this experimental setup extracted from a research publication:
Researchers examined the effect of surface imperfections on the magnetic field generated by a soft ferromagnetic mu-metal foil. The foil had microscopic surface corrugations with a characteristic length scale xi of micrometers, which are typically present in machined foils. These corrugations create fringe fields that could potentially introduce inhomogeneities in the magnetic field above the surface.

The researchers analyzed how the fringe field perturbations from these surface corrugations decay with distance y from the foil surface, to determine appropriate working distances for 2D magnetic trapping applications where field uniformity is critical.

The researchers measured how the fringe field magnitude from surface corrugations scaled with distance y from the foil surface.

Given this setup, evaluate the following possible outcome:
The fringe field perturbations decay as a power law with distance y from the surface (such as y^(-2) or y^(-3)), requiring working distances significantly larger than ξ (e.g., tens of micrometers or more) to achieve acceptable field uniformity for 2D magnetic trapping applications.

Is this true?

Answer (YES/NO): NO